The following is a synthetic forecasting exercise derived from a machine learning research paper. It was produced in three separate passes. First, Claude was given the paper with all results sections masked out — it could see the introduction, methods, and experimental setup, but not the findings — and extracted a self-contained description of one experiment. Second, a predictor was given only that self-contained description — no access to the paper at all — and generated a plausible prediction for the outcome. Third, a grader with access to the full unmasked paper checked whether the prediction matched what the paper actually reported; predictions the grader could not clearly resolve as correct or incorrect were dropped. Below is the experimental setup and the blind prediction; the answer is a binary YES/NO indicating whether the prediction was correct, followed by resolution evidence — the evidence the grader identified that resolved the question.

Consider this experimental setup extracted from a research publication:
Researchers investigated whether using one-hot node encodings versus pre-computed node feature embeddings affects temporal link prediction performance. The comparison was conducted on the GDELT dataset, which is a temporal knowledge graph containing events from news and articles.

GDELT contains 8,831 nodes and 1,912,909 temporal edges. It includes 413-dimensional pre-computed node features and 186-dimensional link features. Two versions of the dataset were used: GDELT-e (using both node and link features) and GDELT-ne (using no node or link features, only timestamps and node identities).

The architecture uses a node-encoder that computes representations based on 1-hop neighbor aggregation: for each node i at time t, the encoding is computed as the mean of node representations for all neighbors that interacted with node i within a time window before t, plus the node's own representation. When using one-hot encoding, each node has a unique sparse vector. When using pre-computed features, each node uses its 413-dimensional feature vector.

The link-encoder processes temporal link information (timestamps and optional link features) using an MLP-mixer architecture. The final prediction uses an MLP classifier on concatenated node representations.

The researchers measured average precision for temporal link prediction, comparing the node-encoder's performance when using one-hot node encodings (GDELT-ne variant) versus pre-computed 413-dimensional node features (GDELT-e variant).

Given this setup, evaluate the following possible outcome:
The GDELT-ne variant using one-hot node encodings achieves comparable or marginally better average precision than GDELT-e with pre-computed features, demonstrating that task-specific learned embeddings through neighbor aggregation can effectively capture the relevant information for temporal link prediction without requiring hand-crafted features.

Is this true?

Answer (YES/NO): YES